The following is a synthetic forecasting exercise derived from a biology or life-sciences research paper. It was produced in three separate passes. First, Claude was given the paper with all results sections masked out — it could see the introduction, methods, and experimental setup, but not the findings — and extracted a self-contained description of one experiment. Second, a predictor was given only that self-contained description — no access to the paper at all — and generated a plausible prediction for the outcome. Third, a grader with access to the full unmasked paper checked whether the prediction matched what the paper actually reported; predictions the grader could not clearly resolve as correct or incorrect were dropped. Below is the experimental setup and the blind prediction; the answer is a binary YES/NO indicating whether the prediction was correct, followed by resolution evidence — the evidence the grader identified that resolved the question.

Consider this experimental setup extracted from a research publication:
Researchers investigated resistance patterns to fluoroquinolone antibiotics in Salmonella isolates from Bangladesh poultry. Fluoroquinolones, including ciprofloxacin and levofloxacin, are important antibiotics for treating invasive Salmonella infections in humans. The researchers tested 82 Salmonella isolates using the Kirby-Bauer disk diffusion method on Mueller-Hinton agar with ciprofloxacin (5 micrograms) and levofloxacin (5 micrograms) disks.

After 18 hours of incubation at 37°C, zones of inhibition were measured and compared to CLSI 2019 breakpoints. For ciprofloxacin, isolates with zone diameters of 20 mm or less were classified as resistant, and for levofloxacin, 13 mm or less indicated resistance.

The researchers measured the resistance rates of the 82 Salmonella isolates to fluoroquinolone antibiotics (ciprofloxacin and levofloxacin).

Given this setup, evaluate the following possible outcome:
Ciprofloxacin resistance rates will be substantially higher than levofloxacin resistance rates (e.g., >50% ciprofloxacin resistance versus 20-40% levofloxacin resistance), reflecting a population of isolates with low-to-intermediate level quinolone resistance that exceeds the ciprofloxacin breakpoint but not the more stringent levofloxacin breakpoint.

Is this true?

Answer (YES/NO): NO